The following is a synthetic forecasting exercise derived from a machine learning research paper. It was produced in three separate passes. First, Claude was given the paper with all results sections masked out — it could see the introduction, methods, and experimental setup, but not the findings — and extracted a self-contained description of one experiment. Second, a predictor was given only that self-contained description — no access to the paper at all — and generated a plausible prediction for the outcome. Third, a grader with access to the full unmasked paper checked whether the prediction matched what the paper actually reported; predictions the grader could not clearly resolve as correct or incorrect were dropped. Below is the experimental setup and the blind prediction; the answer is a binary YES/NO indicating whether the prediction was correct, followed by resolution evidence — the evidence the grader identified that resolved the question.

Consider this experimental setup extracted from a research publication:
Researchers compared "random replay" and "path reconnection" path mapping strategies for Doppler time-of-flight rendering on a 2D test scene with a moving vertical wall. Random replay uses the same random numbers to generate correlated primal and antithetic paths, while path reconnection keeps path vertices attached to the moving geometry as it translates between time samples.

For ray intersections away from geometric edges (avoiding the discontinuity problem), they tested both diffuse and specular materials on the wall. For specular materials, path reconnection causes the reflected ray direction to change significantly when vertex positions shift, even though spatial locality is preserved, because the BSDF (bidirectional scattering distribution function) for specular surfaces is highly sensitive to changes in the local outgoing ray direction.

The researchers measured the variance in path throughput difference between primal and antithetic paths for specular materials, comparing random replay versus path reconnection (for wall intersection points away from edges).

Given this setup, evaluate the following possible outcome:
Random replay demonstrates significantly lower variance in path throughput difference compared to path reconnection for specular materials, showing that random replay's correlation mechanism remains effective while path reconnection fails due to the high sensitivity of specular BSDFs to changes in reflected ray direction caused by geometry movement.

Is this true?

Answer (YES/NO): YES